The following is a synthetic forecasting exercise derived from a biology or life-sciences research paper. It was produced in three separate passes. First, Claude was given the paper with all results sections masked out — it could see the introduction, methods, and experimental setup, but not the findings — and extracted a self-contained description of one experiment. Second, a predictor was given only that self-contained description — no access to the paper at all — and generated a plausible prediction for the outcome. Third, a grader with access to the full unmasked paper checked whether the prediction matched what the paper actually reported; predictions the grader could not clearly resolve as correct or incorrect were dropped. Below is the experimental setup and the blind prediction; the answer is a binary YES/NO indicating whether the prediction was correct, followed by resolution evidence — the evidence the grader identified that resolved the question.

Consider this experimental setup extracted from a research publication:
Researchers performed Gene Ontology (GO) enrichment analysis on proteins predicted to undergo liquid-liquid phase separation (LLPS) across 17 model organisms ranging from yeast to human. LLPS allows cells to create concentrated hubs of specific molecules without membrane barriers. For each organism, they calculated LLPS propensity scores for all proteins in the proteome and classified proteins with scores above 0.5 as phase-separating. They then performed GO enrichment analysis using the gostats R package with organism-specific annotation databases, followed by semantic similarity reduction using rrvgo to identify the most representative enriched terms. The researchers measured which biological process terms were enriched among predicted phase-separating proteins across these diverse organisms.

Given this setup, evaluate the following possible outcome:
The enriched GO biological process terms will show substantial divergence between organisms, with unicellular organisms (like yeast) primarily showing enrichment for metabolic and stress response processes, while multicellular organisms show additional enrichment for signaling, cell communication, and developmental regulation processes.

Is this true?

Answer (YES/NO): NO